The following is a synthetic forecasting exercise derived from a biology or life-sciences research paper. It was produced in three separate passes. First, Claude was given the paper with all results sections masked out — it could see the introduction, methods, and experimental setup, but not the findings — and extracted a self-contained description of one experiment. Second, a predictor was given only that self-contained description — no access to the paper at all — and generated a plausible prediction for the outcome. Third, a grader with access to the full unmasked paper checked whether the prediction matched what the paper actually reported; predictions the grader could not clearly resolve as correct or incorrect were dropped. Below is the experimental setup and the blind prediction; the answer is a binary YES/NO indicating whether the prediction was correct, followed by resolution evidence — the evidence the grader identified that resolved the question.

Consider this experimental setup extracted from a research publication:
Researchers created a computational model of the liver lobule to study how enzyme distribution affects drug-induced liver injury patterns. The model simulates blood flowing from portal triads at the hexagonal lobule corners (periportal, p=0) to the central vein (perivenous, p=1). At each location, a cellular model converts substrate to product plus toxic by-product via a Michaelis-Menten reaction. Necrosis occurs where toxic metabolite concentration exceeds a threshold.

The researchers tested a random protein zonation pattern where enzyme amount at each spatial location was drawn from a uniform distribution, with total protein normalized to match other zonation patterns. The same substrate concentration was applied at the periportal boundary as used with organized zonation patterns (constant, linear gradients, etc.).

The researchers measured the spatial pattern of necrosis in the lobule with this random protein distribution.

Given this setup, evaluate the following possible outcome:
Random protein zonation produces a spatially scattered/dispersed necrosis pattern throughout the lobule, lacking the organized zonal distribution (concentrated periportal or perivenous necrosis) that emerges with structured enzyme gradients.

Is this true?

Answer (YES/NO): YES